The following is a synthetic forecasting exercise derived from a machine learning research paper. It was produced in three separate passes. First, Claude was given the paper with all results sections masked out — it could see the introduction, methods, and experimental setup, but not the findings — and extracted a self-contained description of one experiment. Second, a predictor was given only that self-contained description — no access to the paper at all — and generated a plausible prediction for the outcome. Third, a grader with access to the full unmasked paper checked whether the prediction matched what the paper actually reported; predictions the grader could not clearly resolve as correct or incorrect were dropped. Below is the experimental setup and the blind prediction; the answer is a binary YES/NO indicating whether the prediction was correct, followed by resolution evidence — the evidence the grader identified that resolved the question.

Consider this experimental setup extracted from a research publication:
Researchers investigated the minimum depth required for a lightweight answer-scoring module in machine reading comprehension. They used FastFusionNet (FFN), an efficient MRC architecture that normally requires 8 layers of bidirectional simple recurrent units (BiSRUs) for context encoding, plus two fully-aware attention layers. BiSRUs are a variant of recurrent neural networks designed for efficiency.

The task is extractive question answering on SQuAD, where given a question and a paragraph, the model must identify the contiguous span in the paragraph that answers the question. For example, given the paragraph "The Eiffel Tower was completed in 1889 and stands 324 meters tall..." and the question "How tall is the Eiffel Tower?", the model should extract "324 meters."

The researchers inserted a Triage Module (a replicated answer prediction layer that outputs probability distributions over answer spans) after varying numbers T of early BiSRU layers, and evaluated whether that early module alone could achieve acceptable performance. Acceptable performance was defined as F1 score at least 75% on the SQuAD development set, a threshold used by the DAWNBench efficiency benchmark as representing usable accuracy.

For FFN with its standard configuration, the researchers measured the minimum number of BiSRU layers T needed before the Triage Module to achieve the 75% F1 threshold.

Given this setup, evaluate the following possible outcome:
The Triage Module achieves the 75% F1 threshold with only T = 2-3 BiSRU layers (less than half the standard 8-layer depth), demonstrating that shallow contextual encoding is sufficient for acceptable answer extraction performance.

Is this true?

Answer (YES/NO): YES